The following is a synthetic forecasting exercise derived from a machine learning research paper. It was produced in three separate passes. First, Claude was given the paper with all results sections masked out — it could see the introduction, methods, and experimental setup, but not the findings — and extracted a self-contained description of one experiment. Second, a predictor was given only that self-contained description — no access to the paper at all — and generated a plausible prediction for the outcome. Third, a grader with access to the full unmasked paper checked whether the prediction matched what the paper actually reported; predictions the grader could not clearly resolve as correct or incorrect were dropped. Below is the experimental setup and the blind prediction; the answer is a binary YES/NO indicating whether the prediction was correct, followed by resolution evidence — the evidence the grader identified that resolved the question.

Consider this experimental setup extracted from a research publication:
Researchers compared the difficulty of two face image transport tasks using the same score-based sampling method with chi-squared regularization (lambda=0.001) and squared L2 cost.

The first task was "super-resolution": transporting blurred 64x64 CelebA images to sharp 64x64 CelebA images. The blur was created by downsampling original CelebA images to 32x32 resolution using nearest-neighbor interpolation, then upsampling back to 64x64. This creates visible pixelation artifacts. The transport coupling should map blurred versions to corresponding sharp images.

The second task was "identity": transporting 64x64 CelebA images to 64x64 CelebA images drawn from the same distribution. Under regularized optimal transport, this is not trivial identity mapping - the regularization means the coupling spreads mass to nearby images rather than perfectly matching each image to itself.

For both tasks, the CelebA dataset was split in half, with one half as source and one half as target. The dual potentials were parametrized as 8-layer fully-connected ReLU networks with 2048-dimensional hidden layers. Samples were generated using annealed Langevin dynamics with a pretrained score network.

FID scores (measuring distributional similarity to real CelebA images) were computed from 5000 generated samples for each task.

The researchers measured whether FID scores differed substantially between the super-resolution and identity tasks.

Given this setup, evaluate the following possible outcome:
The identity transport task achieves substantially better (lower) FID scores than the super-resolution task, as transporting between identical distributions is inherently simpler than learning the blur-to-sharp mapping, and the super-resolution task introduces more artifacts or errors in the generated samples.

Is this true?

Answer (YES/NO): NO